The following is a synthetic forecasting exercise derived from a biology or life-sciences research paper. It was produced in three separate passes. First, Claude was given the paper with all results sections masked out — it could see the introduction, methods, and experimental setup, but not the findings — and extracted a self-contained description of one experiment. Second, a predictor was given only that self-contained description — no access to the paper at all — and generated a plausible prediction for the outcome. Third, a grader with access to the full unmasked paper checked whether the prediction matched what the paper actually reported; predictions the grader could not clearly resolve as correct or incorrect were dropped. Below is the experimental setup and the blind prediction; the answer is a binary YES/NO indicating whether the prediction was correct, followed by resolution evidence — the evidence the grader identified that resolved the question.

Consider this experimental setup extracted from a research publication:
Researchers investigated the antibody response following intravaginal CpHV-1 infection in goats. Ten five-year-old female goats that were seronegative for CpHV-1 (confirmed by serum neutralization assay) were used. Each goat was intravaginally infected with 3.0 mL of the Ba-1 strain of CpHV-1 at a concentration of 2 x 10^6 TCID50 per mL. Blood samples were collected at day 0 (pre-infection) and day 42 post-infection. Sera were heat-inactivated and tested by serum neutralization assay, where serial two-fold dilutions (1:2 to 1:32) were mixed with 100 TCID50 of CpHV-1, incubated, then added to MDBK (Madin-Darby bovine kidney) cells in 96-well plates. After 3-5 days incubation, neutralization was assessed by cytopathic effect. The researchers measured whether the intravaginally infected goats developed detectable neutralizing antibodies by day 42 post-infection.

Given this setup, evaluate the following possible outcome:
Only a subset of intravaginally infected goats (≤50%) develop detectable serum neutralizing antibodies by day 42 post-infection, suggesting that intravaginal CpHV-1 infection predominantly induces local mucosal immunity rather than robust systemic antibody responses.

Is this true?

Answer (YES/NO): NO